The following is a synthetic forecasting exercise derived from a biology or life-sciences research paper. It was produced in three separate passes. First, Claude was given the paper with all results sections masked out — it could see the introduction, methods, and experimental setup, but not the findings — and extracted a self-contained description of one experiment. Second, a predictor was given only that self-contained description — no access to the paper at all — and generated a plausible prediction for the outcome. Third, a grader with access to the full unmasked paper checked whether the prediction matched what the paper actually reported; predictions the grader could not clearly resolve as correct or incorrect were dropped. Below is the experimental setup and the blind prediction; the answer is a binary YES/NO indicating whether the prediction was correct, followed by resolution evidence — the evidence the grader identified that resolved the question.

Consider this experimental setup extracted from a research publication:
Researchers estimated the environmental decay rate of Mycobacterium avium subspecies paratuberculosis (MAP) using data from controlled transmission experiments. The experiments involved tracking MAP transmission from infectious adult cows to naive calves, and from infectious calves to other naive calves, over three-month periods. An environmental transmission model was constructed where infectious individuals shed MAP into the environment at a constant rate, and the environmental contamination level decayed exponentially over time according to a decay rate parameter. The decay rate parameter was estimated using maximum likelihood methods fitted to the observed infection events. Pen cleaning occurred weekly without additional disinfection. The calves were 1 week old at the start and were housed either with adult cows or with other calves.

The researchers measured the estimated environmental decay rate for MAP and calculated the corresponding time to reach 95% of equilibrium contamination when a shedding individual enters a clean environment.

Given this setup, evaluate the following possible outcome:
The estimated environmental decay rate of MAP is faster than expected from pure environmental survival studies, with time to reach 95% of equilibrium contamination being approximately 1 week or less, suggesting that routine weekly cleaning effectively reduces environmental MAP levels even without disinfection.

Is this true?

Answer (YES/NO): NO